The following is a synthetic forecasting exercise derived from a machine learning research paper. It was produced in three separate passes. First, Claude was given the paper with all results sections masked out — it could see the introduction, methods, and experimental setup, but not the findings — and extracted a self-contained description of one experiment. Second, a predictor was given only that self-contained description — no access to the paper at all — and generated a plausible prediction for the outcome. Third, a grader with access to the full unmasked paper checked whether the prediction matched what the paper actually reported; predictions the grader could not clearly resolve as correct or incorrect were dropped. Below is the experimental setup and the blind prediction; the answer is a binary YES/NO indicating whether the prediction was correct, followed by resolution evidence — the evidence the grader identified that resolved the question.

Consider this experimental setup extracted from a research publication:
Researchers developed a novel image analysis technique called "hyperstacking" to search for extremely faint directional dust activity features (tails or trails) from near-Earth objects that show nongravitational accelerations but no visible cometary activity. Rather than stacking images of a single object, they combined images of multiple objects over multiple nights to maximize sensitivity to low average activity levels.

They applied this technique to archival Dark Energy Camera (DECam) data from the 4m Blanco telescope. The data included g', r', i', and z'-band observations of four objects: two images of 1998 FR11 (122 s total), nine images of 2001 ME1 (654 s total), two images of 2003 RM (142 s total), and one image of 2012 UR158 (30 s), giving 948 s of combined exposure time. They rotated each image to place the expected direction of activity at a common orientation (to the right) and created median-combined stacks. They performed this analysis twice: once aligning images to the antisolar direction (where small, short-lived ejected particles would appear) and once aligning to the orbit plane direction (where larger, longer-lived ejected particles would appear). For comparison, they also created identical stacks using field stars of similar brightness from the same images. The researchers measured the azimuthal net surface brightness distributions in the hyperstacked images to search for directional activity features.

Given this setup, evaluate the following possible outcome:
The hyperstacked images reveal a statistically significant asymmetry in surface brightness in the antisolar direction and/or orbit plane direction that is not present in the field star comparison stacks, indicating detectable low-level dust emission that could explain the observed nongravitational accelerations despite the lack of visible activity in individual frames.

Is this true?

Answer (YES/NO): NO